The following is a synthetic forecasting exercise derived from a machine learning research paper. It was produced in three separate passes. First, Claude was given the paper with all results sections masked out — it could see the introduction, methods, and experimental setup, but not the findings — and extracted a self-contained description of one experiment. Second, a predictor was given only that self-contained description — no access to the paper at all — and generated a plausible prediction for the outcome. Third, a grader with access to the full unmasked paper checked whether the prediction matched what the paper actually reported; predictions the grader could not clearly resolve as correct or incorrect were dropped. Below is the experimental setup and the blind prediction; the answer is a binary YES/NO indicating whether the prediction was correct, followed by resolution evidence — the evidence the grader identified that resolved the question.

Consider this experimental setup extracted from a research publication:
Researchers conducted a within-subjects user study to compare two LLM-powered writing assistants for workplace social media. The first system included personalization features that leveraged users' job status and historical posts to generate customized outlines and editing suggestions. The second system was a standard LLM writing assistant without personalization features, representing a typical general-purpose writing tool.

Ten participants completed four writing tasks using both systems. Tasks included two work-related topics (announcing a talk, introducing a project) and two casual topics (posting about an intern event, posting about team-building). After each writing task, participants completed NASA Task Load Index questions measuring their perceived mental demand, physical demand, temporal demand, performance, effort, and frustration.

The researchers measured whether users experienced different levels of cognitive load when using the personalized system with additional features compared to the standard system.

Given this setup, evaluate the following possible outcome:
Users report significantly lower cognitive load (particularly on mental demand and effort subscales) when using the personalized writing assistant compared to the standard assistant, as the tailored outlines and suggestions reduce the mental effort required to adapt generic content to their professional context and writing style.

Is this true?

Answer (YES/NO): NO